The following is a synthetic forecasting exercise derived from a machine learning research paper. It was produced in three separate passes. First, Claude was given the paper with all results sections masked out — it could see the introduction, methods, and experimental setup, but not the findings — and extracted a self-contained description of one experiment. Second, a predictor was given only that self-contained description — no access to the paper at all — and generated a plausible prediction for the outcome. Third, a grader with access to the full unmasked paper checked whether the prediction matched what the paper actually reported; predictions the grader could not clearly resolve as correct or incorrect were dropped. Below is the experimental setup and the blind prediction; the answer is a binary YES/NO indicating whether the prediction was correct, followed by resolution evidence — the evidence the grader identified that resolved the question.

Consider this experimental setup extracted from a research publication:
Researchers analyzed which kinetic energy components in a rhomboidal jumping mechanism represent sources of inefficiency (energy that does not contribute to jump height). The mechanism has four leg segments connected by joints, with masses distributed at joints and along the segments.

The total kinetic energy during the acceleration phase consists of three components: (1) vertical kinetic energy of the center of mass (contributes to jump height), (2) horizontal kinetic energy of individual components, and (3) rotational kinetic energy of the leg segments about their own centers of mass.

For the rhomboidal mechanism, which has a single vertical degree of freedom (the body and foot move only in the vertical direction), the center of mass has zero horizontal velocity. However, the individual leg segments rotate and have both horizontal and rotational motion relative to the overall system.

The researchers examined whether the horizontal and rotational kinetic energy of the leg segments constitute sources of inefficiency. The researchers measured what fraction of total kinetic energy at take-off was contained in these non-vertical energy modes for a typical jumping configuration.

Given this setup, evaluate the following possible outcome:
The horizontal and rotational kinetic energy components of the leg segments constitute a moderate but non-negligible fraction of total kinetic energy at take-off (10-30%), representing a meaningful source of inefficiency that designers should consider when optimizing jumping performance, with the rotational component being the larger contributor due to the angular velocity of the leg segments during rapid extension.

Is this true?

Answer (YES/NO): NO